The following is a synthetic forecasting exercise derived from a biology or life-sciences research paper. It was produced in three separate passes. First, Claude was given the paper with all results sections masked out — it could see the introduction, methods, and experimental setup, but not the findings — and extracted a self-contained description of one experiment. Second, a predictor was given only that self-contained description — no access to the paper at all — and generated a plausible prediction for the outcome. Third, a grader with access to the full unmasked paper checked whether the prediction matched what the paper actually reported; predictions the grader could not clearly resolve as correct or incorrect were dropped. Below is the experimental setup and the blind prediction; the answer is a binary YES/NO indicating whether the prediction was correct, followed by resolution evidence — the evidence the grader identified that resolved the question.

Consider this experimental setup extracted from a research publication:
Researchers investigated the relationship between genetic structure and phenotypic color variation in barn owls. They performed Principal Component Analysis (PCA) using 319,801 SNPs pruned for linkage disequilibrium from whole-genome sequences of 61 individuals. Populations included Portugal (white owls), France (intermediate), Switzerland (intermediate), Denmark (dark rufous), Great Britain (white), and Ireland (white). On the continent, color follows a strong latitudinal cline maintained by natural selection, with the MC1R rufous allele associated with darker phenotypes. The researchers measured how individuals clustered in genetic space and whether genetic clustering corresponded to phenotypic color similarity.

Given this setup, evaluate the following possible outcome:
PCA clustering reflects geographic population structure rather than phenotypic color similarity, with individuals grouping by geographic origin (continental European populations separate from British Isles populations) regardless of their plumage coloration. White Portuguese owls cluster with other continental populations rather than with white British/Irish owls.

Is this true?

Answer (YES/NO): NO